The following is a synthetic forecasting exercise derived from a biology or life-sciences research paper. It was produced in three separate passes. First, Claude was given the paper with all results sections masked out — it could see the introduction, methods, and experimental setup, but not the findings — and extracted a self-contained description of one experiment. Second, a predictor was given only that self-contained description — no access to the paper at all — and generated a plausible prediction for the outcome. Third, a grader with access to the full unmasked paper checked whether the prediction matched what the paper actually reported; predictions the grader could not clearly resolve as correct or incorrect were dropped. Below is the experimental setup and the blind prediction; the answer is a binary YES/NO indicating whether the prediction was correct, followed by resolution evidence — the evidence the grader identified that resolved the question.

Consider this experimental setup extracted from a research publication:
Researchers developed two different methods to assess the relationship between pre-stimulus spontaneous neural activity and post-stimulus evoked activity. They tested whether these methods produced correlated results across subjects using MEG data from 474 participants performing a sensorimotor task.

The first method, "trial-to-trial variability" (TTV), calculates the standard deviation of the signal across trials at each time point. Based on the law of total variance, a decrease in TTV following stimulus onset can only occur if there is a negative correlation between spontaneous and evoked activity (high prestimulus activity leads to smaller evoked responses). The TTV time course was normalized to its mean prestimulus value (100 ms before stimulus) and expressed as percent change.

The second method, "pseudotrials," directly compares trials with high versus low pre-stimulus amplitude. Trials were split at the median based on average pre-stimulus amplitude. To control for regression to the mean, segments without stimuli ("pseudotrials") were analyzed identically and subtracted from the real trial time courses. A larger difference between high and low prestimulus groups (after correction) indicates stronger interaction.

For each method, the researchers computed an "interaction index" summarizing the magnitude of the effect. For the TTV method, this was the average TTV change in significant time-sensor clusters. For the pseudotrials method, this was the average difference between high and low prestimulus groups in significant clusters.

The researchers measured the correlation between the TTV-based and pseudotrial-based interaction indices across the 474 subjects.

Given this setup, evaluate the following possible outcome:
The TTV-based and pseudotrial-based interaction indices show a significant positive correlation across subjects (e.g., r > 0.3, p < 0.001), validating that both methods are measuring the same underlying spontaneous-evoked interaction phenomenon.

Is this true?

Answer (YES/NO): YES